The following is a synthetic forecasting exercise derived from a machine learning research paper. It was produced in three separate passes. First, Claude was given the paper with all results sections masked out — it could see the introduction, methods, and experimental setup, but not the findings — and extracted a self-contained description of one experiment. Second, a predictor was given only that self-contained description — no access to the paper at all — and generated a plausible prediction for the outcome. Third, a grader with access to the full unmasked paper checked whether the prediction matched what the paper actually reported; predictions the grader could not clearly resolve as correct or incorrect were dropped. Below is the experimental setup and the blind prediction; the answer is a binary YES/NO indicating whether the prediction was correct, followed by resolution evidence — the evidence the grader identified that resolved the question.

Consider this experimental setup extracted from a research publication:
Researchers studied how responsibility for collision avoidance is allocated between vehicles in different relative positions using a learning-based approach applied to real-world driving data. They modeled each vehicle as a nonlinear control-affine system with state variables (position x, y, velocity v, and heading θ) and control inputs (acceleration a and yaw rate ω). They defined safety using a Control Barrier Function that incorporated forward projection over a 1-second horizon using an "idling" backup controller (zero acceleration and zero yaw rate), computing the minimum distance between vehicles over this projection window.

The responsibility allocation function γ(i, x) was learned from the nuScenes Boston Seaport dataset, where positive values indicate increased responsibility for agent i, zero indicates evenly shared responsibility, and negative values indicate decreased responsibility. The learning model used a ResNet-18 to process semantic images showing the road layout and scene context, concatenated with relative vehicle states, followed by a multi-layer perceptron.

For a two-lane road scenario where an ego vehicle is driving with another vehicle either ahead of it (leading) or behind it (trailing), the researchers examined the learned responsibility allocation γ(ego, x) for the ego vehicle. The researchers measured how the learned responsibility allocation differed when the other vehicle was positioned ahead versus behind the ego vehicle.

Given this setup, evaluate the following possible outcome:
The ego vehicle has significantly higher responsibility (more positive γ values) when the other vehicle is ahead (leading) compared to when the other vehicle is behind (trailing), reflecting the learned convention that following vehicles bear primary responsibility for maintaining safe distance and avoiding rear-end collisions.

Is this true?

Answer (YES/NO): YES